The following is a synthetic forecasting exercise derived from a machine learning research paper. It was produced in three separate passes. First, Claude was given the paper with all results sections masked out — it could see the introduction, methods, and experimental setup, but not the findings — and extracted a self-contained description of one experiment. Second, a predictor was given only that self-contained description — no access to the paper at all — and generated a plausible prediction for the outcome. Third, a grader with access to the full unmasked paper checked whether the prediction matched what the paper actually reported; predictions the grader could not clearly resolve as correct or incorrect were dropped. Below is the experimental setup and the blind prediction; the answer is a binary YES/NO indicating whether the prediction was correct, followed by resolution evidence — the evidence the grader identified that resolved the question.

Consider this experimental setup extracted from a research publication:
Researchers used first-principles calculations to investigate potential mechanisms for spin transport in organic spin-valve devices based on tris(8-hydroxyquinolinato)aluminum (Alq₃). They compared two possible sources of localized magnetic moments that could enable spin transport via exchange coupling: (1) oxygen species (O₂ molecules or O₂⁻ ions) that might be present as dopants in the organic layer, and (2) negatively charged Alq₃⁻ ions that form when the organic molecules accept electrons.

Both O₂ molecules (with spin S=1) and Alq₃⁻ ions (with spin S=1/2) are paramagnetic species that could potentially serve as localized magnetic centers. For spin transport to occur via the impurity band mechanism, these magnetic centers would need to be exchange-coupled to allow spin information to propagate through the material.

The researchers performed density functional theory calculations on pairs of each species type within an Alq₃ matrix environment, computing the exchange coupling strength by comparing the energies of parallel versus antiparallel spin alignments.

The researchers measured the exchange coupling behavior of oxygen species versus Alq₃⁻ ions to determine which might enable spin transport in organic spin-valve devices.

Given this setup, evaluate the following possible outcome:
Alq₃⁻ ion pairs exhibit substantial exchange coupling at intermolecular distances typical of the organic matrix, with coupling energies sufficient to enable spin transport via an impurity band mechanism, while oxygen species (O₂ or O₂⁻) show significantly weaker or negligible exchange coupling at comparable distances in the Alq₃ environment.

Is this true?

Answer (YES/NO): YES